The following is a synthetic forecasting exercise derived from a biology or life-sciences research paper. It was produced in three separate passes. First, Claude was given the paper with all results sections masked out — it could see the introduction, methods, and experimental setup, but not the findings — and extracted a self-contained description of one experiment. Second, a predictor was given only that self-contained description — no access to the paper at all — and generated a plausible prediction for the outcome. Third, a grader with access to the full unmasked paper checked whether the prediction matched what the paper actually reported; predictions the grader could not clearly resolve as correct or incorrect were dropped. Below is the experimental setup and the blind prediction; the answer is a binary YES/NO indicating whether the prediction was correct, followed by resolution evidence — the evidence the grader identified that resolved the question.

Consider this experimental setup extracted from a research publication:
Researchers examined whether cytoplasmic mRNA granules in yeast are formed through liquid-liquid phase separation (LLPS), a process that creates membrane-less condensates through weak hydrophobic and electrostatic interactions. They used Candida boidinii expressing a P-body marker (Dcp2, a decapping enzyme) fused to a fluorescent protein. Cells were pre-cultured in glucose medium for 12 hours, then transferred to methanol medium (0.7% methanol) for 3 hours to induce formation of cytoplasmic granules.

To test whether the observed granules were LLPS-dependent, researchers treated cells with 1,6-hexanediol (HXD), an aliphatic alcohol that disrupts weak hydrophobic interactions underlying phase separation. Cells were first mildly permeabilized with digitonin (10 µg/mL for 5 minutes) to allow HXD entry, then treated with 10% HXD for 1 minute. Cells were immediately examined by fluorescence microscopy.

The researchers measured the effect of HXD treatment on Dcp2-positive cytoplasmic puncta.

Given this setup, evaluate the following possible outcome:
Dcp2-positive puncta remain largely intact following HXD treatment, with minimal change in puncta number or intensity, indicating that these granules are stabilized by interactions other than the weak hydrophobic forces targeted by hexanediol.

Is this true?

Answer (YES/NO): NO